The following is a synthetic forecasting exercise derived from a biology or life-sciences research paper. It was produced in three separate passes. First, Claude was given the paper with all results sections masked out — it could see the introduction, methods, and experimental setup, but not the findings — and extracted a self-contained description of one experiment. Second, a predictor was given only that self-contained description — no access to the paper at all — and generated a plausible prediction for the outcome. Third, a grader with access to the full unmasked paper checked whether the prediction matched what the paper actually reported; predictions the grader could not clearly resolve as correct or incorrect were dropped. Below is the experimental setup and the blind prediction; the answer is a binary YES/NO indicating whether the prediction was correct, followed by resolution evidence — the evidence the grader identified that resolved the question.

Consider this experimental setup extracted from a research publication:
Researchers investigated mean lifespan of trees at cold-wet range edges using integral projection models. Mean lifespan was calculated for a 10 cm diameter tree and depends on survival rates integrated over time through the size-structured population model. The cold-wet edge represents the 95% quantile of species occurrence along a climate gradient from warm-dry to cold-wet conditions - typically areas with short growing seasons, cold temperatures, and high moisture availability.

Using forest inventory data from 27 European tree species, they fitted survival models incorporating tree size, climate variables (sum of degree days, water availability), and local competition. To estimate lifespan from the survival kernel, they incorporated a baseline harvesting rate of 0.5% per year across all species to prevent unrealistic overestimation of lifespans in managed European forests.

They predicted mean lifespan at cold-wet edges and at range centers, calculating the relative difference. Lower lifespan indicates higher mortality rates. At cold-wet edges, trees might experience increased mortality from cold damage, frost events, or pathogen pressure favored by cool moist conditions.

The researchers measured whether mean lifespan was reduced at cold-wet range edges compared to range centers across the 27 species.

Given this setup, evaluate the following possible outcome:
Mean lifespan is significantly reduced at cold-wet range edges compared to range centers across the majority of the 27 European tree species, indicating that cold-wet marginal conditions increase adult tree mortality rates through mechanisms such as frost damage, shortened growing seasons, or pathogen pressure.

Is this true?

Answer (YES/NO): NO